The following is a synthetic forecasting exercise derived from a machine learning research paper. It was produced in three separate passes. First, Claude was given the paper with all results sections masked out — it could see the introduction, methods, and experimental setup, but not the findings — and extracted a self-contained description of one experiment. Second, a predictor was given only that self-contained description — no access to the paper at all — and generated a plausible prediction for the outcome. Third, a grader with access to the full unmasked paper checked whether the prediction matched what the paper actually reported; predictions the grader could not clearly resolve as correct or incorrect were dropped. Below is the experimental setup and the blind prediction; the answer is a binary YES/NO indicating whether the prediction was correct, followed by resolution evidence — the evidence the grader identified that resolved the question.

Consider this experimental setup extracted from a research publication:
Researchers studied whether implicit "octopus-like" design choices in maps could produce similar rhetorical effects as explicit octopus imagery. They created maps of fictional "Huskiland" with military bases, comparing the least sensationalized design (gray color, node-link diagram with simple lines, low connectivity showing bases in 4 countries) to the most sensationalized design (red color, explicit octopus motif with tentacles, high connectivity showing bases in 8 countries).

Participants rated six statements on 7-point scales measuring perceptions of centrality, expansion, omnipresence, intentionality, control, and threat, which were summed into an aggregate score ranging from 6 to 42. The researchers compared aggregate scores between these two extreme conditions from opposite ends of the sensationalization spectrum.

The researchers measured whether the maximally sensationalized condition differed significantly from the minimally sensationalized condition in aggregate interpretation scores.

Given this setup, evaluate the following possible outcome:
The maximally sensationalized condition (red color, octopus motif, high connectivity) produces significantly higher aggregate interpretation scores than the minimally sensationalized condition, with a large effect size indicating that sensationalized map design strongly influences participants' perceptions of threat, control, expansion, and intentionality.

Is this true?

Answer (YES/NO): NO